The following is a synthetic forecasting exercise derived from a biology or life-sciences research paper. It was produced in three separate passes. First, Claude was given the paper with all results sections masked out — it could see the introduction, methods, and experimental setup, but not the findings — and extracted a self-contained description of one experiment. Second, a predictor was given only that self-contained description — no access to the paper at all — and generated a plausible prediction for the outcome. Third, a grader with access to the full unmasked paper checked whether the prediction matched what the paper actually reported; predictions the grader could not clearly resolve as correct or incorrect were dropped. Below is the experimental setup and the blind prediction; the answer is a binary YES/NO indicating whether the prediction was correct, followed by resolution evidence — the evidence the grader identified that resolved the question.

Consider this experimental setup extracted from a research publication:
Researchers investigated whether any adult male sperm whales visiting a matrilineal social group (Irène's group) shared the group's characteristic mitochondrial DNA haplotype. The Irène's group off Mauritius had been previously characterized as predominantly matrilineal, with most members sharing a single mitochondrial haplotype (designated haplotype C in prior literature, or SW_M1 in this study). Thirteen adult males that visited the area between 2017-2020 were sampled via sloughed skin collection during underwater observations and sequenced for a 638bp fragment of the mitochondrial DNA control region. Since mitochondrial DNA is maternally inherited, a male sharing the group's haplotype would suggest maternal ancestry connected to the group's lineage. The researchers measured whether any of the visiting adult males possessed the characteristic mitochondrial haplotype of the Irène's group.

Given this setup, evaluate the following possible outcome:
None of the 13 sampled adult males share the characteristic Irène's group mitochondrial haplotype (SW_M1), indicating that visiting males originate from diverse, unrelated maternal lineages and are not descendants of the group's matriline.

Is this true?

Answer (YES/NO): NO